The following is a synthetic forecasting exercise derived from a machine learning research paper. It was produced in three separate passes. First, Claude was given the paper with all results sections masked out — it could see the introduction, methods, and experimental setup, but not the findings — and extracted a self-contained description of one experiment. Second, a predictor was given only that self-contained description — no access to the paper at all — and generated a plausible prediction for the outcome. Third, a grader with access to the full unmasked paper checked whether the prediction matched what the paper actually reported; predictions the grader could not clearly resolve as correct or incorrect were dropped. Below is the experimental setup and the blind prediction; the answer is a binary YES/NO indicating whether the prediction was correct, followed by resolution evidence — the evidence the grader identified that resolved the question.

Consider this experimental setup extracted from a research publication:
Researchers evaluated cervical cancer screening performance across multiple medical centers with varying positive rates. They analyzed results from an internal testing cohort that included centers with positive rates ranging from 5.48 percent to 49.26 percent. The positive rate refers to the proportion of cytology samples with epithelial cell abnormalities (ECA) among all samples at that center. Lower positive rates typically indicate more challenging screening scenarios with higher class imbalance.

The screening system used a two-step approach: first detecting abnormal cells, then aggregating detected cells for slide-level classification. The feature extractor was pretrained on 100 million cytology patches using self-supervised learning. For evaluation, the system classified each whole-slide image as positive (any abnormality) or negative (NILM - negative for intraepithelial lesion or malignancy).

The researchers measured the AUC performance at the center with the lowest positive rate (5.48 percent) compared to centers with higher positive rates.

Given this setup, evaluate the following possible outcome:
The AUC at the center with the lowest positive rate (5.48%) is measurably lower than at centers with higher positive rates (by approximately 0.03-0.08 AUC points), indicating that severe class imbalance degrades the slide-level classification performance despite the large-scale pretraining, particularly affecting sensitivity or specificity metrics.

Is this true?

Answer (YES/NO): NO